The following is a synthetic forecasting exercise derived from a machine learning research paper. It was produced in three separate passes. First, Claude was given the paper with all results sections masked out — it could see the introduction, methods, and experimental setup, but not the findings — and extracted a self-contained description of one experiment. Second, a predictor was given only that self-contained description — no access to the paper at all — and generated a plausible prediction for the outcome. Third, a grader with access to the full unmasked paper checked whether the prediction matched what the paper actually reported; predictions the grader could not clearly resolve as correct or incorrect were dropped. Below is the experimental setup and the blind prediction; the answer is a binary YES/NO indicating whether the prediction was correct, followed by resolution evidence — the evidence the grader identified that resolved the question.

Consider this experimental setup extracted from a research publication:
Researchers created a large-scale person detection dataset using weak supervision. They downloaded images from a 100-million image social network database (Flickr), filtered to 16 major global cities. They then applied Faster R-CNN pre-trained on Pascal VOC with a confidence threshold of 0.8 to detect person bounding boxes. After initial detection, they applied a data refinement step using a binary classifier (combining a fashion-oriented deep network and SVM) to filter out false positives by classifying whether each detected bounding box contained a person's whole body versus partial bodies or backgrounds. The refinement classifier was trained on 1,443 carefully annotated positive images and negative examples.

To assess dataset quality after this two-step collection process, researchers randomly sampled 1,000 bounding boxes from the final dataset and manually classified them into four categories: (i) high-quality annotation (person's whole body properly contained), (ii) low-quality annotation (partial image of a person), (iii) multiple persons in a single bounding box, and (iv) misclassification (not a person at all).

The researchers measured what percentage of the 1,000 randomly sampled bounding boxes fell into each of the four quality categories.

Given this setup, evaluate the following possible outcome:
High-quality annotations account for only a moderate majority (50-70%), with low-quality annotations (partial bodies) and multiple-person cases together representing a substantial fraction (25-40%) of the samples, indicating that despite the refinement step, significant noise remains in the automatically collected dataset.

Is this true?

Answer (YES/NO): YES